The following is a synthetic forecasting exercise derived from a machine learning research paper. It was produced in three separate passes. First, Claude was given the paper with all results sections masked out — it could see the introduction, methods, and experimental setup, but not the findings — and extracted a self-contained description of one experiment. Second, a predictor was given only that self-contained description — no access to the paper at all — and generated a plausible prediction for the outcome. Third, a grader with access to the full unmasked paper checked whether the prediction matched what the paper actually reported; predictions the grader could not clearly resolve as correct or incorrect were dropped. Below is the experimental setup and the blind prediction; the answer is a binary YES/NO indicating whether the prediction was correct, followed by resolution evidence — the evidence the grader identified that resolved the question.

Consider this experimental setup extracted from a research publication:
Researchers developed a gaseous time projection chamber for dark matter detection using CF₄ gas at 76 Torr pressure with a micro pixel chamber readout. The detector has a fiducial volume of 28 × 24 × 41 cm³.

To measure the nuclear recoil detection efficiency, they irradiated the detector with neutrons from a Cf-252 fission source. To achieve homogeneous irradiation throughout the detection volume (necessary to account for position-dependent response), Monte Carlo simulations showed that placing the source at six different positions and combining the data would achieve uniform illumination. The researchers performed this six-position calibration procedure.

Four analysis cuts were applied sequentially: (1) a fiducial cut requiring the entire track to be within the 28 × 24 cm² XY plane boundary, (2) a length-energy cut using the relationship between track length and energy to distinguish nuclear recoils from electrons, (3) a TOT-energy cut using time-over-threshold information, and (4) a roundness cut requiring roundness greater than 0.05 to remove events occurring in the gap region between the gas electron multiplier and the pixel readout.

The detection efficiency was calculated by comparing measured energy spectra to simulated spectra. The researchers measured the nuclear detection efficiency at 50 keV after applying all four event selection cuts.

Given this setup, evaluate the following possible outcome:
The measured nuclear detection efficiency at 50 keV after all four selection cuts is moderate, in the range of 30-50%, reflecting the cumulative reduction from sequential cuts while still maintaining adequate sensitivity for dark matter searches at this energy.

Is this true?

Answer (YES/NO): NO